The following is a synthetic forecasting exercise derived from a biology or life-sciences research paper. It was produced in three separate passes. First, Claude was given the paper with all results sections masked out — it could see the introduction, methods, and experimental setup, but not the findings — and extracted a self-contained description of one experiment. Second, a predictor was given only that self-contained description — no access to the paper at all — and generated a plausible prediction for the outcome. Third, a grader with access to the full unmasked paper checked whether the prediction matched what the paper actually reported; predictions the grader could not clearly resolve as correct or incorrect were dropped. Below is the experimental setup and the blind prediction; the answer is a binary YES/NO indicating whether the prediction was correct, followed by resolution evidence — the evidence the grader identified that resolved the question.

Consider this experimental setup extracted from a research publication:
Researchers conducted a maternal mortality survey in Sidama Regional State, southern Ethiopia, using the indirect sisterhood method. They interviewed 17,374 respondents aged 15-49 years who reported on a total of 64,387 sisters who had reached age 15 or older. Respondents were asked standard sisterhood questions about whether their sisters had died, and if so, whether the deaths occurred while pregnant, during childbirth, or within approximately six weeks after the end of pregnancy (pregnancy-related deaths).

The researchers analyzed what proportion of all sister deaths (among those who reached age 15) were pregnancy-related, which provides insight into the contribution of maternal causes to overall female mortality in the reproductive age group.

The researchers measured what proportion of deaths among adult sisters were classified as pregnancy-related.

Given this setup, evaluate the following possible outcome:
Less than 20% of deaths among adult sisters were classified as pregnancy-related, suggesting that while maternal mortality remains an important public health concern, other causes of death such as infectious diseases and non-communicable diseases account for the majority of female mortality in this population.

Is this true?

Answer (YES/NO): NO